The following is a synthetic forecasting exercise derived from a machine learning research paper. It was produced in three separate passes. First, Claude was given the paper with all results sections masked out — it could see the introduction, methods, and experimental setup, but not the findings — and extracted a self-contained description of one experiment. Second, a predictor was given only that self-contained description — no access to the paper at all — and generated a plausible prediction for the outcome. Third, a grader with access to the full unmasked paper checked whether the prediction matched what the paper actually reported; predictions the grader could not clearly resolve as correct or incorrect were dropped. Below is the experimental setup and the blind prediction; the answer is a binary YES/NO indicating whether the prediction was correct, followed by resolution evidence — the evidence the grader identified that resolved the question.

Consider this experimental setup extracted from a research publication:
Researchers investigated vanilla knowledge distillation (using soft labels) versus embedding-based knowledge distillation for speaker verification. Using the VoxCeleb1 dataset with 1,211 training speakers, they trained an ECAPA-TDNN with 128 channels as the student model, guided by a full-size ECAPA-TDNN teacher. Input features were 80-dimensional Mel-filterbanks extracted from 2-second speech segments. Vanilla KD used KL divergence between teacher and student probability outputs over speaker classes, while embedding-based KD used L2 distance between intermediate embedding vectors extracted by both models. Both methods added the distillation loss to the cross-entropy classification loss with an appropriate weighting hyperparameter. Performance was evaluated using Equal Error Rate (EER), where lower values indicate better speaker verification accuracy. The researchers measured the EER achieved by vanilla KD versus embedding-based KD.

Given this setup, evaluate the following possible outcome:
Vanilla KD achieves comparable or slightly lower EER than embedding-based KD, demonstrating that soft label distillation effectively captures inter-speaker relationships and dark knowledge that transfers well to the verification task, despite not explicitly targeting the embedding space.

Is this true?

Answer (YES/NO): NO